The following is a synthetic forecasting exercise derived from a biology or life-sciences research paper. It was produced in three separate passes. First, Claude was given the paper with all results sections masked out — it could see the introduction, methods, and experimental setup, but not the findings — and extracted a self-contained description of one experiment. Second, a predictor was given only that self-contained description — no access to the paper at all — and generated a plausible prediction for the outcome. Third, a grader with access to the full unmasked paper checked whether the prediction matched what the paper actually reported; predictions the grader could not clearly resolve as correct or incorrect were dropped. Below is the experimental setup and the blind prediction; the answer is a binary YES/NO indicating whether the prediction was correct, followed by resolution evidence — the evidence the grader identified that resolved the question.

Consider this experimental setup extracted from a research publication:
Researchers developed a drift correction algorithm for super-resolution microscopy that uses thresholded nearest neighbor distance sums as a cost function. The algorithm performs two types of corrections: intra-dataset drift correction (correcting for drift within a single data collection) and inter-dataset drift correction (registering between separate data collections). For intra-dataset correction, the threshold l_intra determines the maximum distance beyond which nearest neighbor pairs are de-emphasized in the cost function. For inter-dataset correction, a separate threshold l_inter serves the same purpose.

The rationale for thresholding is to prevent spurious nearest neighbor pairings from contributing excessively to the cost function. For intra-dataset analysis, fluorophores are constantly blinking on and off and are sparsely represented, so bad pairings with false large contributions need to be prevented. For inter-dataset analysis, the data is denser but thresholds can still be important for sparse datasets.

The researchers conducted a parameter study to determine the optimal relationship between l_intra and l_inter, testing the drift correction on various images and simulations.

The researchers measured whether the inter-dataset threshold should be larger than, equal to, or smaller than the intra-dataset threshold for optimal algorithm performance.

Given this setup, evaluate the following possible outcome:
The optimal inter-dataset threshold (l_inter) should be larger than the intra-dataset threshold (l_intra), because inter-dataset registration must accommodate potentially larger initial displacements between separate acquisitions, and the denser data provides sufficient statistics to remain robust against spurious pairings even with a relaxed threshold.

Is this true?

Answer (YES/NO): YES